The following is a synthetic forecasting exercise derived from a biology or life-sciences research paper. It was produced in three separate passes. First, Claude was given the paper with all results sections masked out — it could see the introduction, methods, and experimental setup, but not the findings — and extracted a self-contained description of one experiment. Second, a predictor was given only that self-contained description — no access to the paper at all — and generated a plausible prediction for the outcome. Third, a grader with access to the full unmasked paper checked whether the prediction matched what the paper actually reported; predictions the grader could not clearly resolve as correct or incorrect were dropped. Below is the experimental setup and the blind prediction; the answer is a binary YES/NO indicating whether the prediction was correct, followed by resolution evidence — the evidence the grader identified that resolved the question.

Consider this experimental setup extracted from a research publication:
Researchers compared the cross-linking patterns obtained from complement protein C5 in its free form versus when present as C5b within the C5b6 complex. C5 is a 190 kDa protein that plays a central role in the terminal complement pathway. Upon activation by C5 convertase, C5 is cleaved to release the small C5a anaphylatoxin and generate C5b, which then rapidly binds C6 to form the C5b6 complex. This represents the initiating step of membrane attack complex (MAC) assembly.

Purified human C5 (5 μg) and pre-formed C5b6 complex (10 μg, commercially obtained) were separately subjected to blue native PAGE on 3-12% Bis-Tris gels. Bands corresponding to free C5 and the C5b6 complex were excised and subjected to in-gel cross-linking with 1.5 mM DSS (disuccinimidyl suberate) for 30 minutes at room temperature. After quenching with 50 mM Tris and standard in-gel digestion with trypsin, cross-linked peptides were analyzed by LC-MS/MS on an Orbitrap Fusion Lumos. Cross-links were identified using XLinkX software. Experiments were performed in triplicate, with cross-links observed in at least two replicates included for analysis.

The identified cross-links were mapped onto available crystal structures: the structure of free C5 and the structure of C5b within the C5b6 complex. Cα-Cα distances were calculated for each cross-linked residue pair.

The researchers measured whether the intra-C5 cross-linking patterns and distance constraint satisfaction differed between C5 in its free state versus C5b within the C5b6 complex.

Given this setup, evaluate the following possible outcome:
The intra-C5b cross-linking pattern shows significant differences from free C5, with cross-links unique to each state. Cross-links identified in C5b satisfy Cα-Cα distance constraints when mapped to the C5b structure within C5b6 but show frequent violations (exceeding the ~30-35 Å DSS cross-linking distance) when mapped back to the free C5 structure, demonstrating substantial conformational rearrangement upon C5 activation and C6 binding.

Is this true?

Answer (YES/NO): NO